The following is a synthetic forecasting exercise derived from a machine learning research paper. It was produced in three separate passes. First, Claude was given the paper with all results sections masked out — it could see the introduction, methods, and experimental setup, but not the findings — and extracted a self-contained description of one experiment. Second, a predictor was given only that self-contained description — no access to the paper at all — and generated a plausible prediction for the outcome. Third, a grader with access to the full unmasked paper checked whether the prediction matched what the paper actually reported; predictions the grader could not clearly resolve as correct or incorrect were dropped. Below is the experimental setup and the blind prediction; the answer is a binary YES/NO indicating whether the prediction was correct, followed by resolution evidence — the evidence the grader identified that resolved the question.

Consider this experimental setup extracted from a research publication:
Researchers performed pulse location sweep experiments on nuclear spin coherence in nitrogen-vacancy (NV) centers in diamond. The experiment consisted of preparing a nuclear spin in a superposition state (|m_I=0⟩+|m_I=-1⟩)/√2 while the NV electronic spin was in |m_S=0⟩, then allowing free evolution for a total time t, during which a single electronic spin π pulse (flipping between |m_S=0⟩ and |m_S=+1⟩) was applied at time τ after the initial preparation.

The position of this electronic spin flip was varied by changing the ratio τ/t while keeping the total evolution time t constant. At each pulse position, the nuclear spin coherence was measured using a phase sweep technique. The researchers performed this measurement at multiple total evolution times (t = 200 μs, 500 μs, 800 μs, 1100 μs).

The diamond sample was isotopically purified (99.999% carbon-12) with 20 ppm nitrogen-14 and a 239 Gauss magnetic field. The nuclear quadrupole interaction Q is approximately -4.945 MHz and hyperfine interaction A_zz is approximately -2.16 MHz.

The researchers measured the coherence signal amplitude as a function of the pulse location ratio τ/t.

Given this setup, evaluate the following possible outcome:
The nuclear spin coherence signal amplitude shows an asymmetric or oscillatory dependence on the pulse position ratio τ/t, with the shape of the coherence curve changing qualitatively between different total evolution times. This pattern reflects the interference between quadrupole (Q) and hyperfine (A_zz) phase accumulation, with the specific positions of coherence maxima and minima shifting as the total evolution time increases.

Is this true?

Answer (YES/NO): NO